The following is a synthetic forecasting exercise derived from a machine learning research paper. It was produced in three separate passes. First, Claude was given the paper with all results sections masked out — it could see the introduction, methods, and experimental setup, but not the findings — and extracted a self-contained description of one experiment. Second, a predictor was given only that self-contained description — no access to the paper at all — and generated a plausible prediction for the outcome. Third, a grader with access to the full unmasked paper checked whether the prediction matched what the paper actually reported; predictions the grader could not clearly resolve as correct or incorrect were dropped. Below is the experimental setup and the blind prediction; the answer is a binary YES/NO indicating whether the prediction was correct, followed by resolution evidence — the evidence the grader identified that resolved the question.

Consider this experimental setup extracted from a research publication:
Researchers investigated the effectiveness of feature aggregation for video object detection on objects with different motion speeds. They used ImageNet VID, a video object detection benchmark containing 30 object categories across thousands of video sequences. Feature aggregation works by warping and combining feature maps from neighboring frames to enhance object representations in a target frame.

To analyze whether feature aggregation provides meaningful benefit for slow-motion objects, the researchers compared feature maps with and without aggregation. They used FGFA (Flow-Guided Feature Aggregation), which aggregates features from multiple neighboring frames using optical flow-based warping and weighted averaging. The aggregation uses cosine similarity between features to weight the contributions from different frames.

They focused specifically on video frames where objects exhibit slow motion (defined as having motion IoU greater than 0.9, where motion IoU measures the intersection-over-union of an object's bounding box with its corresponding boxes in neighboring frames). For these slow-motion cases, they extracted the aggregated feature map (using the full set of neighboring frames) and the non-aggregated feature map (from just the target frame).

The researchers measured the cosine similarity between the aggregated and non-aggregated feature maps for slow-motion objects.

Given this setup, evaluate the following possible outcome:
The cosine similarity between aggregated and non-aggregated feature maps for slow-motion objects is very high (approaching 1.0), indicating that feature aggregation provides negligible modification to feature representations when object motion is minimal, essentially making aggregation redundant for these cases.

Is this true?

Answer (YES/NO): YES